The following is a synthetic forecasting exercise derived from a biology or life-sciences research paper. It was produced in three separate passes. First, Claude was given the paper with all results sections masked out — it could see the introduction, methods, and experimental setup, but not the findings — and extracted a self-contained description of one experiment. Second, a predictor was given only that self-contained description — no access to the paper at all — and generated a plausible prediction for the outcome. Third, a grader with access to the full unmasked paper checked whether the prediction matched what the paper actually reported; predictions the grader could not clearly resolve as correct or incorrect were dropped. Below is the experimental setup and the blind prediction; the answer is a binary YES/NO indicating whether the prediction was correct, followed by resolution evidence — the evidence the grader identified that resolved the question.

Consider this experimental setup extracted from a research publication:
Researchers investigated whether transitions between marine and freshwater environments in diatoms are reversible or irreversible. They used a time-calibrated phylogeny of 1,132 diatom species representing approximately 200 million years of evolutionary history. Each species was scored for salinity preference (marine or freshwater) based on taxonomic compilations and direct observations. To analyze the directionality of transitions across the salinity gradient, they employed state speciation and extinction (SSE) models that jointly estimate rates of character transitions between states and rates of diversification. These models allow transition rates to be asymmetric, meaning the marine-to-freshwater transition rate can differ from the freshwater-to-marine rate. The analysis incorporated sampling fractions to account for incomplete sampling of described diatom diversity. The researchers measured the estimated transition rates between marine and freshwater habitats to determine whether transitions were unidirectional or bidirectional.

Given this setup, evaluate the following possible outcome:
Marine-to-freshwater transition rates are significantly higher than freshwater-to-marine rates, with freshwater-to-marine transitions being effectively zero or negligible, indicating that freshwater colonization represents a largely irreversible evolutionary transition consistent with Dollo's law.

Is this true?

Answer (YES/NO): NO